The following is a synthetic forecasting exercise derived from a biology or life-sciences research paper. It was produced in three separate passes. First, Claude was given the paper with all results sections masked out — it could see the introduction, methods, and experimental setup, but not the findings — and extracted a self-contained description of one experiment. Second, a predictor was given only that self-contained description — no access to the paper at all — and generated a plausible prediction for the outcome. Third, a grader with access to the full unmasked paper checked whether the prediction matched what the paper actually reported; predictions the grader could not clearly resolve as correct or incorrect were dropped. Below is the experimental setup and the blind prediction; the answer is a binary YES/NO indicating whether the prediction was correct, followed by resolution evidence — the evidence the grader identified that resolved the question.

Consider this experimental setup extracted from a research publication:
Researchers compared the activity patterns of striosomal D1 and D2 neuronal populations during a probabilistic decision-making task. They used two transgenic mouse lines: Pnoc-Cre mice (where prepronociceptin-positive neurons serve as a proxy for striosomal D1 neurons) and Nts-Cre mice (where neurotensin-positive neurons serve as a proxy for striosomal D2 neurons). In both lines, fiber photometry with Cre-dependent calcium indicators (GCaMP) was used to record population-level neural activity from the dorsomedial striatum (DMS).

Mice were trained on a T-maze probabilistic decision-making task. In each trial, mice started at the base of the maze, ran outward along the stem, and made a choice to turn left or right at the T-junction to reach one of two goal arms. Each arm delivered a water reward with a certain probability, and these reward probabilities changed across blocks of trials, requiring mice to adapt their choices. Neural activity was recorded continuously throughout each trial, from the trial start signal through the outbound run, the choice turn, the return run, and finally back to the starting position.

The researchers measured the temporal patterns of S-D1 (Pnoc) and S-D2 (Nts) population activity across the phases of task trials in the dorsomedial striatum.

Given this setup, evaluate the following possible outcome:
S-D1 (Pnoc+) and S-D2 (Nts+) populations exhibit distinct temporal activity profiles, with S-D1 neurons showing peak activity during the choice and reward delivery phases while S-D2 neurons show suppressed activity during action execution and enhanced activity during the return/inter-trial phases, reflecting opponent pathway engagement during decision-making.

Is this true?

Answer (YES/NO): NO